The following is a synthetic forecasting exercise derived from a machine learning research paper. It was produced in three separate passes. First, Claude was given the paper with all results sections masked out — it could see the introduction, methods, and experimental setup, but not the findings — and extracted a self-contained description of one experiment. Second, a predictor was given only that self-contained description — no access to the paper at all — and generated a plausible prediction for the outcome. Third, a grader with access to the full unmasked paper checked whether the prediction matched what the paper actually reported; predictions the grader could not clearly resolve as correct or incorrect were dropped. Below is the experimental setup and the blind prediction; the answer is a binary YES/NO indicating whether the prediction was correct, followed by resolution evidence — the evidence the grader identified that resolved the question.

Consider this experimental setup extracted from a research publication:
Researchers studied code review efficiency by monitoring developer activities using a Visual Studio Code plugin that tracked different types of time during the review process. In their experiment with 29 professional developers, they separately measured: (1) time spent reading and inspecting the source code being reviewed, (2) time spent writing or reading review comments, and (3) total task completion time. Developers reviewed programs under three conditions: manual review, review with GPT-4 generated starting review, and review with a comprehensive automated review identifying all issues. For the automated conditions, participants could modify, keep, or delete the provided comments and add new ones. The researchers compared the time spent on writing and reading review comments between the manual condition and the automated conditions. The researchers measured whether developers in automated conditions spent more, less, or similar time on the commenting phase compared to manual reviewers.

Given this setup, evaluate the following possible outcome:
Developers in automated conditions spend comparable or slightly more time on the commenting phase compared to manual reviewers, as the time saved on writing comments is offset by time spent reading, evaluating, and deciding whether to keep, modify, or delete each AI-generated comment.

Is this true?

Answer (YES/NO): YES